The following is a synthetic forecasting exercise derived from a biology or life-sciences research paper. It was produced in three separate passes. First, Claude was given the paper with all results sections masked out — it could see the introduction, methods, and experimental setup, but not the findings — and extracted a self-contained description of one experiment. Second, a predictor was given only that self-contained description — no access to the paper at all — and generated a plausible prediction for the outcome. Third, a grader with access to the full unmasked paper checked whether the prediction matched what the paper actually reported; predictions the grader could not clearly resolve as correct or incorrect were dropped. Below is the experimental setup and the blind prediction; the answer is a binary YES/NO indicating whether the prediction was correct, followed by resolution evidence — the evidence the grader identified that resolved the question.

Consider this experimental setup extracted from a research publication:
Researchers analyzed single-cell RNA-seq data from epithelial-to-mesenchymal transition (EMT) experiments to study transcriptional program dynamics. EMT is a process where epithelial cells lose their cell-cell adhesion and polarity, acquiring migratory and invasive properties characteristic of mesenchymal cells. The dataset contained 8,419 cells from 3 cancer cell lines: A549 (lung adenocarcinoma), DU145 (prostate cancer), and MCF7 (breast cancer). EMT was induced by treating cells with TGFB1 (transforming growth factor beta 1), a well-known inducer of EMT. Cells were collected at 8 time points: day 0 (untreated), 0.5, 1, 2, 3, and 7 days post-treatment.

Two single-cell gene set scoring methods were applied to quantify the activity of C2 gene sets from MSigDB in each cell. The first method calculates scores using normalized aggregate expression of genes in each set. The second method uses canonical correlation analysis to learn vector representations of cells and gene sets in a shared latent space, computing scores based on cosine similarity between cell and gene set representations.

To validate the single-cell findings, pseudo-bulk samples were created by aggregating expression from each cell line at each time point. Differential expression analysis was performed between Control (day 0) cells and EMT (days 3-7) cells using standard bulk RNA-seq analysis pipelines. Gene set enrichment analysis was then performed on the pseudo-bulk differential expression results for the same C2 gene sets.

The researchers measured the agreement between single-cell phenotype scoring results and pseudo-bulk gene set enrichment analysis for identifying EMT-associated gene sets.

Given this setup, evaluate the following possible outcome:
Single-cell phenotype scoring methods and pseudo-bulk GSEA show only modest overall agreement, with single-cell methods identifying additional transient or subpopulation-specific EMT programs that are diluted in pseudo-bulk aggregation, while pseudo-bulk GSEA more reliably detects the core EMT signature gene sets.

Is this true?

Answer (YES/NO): NO